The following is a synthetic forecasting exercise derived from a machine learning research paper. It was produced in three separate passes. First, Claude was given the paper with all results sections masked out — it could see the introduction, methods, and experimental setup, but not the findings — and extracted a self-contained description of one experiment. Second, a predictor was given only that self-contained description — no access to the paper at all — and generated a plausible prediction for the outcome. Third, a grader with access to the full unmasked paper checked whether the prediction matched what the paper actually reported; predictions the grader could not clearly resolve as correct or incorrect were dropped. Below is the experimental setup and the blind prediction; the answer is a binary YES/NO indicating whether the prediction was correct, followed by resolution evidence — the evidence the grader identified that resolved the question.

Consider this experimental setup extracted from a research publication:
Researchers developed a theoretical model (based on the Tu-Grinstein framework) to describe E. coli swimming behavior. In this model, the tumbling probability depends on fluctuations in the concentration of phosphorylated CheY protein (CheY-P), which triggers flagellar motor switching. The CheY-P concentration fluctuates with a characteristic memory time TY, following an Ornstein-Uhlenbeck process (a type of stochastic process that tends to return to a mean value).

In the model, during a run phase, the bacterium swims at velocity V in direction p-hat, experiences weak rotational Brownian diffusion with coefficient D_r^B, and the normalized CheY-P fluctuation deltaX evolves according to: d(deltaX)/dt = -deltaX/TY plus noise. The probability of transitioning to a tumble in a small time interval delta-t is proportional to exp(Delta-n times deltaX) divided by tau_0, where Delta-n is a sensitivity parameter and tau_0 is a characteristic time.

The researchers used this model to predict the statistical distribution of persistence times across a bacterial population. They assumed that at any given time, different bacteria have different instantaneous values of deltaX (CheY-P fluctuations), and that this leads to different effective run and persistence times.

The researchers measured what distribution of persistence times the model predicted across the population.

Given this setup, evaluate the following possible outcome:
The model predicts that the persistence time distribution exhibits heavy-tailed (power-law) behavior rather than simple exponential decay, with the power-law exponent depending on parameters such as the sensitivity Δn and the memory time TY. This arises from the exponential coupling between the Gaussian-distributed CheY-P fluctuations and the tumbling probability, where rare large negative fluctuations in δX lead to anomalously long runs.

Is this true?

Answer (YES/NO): NO